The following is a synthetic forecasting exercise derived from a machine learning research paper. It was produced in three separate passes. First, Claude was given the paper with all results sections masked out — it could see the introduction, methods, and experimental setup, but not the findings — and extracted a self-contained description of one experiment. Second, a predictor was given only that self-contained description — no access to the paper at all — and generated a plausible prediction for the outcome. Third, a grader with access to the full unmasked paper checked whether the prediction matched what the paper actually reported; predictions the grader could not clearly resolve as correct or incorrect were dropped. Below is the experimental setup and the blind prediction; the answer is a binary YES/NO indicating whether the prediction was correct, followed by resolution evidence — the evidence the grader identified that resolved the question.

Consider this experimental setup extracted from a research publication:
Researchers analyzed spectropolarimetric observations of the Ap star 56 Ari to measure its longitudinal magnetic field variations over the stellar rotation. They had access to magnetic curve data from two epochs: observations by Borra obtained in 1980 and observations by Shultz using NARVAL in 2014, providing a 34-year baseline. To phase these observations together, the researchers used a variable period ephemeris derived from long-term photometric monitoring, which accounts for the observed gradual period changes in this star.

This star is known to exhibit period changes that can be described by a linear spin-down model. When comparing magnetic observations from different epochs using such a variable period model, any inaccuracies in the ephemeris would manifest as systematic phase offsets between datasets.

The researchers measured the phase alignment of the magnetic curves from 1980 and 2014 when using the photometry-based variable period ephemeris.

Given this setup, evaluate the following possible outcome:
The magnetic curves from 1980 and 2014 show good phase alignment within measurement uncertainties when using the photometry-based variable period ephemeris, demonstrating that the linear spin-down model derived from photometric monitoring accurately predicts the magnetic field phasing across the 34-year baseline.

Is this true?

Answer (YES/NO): NO